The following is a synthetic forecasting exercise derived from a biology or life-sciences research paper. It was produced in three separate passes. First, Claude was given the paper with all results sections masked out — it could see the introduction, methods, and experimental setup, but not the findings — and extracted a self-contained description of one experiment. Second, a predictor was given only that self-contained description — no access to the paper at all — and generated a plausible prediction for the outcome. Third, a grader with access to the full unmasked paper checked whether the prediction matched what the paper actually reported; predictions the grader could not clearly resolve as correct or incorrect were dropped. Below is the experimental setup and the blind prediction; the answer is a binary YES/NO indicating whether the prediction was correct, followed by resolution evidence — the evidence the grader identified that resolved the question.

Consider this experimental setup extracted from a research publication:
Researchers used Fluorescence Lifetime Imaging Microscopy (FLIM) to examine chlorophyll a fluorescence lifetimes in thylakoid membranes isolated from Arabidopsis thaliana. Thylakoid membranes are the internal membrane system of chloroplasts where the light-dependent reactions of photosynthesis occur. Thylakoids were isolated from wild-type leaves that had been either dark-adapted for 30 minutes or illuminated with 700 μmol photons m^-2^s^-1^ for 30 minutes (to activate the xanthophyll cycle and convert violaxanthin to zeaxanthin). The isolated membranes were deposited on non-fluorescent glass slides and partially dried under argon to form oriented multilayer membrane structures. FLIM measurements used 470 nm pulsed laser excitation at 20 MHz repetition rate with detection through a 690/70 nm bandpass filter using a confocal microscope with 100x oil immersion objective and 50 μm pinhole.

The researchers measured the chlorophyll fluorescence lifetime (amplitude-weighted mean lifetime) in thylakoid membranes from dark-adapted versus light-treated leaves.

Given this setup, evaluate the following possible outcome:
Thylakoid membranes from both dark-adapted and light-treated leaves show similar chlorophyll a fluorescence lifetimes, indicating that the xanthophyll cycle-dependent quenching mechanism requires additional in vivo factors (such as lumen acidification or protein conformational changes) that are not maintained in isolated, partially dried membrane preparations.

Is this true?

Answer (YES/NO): NO